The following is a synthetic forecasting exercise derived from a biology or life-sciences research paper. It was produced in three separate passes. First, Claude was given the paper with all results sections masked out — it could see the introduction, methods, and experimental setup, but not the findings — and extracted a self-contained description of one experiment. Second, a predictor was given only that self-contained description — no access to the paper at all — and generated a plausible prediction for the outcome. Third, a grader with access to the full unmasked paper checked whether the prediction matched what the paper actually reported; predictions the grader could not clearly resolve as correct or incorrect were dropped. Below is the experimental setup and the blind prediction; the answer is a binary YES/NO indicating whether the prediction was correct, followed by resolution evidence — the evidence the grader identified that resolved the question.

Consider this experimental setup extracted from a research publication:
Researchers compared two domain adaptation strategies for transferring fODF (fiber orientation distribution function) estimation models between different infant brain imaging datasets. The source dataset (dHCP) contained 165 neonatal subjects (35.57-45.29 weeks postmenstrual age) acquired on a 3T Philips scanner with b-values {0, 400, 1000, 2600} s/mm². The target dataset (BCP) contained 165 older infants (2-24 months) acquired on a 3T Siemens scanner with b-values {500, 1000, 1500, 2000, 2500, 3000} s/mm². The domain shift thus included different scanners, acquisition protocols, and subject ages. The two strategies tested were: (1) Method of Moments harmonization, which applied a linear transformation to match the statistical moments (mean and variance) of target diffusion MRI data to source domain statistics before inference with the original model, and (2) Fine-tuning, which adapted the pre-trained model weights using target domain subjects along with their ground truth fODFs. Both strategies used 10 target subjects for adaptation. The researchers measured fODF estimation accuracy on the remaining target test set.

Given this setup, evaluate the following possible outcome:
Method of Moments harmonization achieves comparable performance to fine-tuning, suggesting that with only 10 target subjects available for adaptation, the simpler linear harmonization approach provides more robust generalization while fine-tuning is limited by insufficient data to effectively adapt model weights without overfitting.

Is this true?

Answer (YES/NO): NO